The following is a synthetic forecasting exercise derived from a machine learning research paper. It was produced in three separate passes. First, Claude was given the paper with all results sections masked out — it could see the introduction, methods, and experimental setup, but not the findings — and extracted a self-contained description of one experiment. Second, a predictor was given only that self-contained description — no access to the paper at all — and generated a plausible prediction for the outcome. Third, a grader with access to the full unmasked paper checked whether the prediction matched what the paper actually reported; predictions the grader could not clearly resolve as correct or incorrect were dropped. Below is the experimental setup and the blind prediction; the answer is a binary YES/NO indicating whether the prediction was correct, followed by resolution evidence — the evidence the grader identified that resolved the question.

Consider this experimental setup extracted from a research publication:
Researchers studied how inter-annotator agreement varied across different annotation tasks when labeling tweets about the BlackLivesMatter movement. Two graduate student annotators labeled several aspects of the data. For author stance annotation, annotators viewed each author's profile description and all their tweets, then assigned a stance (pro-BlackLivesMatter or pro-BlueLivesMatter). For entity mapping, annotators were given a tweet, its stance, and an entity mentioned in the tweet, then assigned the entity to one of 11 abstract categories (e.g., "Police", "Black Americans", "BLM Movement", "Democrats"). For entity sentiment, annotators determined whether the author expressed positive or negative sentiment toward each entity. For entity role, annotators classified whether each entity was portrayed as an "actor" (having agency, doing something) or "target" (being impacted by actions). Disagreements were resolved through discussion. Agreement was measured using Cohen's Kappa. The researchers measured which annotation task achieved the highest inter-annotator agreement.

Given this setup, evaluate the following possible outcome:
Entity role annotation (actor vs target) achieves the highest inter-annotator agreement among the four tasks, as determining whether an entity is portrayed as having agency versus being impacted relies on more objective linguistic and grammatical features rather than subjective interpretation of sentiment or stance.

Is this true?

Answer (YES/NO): NO